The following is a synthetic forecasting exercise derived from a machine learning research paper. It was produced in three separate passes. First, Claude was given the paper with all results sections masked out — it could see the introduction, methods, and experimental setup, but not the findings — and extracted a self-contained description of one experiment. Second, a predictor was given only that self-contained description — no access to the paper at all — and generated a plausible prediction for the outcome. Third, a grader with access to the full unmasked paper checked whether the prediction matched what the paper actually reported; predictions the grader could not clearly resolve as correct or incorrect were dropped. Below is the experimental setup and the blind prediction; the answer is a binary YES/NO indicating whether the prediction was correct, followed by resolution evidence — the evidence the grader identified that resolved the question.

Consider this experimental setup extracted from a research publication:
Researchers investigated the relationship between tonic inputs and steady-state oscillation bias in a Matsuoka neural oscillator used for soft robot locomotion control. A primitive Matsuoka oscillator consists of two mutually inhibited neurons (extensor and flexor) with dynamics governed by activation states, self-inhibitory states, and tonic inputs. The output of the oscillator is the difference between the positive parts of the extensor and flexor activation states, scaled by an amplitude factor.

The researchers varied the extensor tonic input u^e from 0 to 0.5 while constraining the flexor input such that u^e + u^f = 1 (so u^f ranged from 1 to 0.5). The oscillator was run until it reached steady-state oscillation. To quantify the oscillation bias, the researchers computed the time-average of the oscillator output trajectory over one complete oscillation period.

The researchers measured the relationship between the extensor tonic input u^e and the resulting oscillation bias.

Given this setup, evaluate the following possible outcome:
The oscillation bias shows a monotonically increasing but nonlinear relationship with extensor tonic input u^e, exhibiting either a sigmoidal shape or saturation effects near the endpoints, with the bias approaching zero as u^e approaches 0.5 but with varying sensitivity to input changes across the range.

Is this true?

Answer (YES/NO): NO